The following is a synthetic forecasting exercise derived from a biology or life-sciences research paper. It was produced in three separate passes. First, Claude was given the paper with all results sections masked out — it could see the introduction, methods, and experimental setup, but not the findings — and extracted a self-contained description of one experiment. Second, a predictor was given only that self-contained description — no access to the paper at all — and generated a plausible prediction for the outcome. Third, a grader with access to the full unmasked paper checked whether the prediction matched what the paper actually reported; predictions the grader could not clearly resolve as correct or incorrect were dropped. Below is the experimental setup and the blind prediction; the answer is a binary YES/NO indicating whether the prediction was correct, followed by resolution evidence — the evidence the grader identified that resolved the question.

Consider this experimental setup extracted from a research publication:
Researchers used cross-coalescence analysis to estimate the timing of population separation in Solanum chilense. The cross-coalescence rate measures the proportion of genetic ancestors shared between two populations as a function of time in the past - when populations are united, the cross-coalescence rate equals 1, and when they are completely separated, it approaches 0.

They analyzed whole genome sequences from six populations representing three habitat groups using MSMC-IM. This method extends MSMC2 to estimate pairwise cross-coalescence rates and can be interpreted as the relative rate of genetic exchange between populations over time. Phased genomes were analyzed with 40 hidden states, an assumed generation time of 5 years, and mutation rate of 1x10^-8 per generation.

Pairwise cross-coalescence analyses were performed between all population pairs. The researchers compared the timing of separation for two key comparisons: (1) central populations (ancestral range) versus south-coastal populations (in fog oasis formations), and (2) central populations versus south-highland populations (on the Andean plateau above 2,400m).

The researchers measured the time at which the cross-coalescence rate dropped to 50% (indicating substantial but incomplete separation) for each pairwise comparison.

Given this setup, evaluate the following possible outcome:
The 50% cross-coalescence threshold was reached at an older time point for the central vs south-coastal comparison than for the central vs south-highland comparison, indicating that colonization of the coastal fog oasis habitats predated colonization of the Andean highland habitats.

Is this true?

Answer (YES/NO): YES